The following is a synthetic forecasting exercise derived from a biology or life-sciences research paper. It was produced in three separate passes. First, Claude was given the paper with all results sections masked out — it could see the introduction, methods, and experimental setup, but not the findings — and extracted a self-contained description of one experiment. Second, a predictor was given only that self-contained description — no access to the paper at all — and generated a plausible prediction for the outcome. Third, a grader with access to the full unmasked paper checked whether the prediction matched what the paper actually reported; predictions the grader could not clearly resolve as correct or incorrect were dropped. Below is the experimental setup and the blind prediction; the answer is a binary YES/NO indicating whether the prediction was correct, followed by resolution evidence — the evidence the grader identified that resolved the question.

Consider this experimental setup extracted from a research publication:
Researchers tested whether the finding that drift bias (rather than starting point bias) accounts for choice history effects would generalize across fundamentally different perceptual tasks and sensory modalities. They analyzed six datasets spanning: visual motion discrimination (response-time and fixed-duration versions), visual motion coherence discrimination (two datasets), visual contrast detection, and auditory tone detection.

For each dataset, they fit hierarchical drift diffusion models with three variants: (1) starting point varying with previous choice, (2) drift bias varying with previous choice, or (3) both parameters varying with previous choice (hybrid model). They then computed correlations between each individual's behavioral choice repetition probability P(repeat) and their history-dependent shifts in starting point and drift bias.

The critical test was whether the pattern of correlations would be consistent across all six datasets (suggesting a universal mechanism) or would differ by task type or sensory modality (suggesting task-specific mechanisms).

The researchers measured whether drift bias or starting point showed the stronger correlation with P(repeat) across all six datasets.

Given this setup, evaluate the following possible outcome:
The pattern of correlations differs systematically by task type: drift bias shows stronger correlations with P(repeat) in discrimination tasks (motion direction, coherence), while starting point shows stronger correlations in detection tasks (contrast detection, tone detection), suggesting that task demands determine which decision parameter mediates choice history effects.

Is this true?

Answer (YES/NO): NO